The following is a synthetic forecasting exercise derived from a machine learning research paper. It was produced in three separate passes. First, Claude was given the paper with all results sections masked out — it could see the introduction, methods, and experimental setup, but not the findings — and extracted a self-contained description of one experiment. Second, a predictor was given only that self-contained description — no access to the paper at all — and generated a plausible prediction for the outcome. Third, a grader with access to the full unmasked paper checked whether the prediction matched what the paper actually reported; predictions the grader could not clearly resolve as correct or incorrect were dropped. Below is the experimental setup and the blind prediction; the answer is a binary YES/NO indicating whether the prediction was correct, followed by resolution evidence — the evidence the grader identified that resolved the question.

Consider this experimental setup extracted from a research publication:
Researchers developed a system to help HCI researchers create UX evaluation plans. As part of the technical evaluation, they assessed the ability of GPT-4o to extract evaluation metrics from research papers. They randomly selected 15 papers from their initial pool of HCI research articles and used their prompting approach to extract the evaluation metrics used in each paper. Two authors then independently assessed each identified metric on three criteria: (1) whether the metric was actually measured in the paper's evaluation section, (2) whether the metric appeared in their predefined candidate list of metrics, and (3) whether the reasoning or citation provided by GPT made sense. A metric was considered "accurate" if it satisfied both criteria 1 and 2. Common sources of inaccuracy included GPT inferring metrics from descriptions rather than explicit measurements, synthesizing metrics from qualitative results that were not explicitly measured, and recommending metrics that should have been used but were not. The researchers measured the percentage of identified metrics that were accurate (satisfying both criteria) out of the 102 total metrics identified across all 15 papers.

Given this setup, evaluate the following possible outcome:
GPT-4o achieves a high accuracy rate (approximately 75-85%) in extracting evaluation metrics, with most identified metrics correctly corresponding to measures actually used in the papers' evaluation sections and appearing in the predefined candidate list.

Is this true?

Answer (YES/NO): NO